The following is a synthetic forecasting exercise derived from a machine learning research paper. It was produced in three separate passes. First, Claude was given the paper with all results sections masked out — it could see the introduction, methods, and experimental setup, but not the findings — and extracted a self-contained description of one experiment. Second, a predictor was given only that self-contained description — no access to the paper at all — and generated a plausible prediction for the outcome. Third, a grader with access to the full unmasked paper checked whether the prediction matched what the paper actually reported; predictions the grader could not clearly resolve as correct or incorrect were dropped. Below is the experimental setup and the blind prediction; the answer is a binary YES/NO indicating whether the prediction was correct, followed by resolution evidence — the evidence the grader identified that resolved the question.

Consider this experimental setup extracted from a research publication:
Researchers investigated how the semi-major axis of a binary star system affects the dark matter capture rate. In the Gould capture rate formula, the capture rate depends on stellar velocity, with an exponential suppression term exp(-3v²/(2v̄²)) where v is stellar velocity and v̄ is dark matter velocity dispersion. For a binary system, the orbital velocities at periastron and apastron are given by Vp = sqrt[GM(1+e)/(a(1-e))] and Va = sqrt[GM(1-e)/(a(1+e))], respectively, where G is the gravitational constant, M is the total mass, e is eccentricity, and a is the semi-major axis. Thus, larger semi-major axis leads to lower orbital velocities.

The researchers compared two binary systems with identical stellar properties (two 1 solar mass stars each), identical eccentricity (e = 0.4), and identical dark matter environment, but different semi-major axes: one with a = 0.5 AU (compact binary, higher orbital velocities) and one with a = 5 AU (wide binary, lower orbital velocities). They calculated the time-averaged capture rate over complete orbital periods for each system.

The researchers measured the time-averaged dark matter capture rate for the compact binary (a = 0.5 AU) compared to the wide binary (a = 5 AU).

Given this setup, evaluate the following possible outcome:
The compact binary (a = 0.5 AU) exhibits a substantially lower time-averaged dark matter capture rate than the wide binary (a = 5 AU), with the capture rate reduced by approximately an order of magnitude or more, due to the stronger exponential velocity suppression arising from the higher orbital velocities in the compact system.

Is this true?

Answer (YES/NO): NO